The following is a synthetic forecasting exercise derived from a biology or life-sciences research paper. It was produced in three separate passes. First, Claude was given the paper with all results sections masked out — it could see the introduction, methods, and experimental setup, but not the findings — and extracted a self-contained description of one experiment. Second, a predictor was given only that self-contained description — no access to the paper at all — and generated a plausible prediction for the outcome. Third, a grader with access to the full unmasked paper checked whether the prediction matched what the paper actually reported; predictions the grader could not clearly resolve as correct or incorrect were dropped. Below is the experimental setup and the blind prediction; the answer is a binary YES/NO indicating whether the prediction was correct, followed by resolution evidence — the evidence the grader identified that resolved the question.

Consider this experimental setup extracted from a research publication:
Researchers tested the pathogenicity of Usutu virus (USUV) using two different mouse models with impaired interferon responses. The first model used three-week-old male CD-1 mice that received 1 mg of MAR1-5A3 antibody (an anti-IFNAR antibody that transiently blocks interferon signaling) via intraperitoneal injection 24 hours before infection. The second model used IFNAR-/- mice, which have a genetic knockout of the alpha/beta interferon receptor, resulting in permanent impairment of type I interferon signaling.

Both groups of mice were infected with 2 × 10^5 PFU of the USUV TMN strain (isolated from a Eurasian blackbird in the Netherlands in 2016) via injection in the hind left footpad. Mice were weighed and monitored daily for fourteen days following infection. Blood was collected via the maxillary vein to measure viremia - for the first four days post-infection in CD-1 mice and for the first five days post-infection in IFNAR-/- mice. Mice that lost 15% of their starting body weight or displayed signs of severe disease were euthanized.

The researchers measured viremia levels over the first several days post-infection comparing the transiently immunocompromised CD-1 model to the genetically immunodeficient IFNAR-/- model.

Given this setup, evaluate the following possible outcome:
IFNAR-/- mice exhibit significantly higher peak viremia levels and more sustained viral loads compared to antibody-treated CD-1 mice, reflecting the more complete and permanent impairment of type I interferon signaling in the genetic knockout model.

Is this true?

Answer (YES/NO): YES